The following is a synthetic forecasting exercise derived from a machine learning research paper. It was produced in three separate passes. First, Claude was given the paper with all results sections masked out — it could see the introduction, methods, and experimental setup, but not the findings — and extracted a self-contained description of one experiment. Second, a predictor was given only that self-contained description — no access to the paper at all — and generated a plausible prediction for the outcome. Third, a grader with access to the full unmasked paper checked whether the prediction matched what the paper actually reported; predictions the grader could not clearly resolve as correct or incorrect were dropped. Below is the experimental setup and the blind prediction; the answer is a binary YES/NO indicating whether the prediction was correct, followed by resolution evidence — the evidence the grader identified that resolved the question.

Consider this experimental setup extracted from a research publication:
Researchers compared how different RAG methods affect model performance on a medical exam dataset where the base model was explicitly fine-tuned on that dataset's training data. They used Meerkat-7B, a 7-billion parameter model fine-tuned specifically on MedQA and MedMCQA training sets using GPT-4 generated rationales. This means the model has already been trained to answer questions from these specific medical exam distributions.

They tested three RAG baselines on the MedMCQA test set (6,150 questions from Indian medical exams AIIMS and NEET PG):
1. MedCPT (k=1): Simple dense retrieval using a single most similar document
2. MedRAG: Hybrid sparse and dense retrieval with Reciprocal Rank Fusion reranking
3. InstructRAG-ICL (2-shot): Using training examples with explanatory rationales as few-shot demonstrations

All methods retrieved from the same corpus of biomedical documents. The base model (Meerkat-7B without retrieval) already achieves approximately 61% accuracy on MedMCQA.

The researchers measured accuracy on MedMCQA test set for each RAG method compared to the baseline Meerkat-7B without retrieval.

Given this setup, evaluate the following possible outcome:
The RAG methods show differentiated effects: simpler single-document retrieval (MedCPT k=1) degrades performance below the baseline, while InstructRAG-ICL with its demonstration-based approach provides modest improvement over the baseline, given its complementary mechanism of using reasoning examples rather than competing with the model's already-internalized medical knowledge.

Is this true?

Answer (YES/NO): NO